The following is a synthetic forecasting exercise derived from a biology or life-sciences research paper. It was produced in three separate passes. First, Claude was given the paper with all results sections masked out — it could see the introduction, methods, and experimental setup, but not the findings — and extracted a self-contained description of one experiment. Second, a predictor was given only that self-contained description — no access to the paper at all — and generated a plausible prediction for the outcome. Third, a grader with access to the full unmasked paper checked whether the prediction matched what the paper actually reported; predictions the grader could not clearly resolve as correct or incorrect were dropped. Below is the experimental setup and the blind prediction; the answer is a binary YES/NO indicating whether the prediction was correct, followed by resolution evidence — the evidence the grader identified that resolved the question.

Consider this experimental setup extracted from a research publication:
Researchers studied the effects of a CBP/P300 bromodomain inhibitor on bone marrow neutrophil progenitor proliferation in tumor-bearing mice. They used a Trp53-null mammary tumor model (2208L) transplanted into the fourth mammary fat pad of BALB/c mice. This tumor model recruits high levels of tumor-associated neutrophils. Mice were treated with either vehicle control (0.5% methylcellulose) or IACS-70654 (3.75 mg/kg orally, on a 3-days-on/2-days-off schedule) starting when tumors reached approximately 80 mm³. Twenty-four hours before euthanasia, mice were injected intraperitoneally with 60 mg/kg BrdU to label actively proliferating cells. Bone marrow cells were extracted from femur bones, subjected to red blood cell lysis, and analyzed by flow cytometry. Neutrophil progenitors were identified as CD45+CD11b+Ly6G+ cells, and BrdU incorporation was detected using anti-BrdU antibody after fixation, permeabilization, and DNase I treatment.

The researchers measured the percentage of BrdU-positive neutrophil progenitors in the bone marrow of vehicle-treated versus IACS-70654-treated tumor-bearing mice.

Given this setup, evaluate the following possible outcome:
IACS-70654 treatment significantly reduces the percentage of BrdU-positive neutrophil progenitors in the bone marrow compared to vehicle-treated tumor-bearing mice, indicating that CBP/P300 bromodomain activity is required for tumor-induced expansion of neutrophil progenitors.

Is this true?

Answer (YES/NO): YES